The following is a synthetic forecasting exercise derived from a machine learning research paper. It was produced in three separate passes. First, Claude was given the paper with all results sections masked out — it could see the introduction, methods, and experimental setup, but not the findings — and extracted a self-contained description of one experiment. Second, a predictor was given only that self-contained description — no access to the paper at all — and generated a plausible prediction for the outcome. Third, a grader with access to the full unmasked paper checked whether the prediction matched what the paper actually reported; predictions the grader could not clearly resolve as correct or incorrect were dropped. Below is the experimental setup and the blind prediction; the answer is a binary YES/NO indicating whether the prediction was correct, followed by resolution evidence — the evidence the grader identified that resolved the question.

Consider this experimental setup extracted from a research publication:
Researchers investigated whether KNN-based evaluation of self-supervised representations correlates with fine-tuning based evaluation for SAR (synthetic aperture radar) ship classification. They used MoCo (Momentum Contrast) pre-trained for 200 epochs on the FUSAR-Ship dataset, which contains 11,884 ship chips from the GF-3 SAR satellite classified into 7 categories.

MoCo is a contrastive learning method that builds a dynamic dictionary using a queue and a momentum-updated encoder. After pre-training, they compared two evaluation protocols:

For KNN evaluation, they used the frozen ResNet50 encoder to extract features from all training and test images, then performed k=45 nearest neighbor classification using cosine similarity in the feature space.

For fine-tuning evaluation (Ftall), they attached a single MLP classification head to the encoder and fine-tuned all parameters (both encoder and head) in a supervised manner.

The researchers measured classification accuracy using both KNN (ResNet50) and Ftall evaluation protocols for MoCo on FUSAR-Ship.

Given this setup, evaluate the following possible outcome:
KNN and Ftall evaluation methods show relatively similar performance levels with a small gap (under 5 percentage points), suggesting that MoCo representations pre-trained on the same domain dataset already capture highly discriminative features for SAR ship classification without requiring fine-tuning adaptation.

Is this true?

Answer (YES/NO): YES